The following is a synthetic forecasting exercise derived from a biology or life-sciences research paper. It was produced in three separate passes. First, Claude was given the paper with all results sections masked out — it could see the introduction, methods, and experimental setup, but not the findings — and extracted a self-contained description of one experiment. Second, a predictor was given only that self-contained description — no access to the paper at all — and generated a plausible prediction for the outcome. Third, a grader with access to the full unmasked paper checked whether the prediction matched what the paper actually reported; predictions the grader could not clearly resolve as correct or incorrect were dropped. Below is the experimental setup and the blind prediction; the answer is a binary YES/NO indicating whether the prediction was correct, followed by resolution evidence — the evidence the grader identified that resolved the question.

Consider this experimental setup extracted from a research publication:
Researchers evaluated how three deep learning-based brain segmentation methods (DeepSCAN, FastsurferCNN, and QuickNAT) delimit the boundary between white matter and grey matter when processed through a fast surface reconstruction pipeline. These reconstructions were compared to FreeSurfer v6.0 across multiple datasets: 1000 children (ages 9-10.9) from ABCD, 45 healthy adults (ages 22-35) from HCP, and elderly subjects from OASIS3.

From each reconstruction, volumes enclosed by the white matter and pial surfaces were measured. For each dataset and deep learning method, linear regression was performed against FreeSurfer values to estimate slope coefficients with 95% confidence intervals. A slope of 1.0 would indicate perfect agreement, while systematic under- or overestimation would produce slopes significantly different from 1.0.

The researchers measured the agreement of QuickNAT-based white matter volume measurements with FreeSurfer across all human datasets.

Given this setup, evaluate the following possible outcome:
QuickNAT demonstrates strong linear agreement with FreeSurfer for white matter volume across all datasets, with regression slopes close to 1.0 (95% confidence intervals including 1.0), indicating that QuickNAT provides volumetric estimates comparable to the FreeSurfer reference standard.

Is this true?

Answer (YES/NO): NO